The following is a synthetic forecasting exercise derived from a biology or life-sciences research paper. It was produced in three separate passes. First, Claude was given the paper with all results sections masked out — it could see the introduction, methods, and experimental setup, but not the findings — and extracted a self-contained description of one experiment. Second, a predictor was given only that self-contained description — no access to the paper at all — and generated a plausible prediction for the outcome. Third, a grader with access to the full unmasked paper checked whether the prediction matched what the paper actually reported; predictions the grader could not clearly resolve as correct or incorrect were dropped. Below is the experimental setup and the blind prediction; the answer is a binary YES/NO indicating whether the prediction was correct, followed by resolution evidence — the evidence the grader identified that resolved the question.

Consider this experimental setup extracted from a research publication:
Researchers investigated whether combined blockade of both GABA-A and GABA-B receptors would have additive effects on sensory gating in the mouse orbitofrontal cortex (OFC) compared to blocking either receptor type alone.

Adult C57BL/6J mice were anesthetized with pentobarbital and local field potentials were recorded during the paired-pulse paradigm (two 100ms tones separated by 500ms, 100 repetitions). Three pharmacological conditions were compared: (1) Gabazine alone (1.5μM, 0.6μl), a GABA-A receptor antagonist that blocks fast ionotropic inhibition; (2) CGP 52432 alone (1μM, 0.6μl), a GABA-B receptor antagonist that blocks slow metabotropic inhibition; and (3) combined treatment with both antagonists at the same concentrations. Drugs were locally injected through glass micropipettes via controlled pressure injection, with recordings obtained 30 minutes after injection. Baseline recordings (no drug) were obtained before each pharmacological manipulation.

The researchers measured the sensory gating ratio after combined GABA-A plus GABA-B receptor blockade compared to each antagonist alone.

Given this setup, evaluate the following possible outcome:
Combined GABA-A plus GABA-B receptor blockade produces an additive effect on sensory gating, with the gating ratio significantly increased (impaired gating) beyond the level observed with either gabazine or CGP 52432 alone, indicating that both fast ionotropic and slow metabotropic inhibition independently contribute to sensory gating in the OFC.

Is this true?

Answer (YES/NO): NO